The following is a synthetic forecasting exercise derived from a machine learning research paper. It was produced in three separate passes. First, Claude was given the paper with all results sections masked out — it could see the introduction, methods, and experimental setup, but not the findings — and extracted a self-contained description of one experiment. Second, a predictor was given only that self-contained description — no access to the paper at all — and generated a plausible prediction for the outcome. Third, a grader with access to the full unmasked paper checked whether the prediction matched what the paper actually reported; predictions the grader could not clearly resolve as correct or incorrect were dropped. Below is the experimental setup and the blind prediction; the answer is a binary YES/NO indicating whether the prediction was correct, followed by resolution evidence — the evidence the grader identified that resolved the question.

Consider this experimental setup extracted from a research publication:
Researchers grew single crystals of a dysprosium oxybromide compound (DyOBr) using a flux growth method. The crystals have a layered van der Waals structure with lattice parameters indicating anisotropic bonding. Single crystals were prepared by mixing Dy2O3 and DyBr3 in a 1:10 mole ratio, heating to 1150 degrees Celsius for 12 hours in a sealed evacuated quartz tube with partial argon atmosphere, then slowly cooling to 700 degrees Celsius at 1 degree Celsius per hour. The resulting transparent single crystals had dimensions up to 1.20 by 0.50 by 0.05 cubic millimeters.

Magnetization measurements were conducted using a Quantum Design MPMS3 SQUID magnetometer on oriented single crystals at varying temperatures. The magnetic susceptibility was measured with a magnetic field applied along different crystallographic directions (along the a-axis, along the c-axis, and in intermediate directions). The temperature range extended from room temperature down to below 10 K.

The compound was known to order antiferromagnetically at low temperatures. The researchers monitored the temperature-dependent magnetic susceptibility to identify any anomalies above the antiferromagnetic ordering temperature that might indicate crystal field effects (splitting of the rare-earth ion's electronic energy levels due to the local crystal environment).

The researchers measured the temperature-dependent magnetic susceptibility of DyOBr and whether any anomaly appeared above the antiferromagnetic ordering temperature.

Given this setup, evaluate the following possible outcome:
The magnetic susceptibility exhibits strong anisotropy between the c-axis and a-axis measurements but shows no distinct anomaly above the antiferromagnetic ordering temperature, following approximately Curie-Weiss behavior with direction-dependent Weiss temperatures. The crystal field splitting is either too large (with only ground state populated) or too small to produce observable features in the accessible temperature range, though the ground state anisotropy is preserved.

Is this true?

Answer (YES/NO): NO